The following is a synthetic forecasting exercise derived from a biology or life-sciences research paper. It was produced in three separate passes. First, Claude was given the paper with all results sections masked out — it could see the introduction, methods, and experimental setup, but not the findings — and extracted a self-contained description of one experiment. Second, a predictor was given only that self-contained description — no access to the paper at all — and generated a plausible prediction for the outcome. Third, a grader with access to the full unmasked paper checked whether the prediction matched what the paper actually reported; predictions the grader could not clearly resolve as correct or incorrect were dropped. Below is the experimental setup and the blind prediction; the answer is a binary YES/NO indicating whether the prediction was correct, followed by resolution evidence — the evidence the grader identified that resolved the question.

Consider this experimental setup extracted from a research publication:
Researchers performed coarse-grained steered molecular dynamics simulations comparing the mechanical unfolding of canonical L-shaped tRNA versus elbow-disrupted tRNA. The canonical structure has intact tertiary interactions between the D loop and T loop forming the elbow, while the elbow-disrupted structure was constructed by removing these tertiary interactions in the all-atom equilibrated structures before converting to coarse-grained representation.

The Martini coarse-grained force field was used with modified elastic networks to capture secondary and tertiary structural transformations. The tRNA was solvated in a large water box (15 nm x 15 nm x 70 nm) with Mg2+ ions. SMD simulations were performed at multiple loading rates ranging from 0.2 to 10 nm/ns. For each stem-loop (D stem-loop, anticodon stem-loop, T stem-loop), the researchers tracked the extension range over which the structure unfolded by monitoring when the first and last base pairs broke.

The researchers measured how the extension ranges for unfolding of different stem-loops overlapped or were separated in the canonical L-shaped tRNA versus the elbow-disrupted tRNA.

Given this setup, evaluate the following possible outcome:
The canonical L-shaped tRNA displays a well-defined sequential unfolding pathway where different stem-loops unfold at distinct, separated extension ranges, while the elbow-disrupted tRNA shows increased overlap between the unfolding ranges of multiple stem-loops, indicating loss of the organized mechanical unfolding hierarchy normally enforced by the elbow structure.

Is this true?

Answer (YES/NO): YES